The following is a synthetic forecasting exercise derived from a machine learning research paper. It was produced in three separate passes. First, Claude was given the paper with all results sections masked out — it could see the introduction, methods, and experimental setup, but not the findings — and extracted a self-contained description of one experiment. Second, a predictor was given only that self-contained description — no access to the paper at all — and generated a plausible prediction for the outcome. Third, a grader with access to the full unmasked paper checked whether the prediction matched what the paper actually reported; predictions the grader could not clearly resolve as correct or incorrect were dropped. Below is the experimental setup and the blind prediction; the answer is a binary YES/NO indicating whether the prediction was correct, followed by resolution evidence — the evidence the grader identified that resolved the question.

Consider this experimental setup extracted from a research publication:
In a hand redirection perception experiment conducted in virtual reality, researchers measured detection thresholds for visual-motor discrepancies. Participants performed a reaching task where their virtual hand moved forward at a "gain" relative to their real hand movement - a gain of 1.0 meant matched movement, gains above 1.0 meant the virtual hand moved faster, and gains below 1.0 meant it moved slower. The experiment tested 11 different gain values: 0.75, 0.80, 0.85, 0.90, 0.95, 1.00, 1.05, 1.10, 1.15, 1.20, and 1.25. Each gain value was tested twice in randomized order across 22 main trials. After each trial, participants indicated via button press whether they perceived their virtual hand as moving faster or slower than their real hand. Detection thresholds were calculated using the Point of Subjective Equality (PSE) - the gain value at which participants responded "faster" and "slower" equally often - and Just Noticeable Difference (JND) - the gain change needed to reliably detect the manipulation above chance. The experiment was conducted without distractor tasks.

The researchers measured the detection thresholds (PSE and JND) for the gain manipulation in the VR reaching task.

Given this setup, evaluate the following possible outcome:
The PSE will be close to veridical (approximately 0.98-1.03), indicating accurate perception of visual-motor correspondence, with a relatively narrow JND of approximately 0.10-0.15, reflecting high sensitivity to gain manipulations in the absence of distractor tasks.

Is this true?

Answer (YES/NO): NO